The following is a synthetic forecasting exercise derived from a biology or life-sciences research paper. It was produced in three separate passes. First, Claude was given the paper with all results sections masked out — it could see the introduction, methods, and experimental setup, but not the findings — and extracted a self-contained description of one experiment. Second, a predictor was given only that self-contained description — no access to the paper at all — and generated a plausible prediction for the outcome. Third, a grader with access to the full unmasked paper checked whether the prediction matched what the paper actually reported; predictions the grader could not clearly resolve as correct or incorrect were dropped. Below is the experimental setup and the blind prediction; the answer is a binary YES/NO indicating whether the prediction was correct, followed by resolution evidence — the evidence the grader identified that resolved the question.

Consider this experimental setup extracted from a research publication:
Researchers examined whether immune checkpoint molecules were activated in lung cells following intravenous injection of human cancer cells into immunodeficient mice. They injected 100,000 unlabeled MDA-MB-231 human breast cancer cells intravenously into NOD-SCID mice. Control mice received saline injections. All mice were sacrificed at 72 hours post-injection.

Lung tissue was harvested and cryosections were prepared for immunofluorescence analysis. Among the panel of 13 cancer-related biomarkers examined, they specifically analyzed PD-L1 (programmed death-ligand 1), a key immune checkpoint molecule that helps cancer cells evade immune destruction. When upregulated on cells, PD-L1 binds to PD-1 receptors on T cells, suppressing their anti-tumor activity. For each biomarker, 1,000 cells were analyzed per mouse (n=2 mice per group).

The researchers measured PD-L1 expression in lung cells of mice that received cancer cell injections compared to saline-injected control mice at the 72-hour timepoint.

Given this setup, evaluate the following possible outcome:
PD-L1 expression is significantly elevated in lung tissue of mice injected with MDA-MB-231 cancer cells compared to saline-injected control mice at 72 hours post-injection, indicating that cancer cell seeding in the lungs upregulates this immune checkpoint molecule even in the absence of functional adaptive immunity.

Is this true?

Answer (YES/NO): NO